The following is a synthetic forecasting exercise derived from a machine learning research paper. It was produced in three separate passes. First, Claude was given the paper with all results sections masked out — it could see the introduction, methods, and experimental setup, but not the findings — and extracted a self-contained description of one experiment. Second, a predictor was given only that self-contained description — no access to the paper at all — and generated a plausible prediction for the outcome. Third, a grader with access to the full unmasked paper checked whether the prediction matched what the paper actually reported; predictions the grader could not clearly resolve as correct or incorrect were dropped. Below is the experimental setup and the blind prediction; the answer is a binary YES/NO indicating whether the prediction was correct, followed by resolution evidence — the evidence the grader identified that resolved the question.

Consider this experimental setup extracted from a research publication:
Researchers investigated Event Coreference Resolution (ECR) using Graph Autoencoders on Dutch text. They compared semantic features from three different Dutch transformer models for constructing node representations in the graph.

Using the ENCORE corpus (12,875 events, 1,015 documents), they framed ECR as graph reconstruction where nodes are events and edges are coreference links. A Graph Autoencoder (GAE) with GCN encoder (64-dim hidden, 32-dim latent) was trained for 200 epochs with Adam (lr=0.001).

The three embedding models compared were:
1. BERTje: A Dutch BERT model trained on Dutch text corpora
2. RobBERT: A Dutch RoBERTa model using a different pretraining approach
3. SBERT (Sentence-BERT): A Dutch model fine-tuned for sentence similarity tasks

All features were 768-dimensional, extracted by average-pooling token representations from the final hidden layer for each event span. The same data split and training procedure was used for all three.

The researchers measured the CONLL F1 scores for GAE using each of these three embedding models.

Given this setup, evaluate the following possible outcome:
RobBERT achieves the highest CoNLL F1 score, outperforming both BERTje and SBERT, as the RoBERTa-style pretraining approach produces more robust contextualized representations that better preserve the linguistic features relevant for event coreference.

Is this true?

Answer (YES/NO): YES